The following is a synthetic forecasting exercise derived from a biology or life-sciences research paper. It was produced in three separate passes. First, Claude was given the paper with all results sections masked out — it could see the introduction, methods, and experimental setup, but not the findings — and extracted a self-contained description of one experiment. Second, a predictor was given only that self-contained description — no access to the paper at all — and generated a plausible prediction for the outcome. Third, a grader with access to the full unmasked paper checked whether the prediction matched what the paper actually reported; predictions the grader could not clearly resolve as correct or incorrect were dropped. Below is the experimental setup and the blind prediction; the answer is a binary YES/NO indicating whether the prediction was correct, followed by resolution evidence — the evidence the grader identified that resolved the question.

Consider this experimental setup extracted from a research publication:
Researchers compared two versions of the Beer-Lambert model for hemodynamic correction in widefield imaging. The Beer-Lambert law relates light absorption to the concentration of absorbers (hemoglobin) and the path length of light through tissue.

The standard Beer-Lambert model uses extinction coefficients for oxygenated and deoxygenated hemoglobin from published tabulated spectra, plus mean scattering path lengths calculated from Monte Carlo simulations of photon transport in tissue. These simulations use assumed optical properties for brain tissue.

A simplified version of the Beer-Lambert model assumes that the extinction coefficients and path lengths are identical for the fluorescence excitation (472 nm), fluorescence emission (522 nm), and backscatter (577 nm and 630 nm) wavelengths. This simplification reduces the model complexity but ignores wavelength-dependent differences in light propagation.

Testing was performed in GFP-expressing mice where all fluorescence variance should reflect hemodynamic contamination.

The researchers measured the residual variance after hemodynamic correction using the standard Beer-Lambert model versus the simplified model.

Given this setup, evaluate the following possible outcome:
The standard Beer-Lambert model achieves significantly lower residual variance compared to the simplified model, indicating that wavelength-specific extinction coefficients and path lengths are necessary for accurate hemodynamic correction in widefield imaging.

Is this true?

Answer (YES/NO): YES